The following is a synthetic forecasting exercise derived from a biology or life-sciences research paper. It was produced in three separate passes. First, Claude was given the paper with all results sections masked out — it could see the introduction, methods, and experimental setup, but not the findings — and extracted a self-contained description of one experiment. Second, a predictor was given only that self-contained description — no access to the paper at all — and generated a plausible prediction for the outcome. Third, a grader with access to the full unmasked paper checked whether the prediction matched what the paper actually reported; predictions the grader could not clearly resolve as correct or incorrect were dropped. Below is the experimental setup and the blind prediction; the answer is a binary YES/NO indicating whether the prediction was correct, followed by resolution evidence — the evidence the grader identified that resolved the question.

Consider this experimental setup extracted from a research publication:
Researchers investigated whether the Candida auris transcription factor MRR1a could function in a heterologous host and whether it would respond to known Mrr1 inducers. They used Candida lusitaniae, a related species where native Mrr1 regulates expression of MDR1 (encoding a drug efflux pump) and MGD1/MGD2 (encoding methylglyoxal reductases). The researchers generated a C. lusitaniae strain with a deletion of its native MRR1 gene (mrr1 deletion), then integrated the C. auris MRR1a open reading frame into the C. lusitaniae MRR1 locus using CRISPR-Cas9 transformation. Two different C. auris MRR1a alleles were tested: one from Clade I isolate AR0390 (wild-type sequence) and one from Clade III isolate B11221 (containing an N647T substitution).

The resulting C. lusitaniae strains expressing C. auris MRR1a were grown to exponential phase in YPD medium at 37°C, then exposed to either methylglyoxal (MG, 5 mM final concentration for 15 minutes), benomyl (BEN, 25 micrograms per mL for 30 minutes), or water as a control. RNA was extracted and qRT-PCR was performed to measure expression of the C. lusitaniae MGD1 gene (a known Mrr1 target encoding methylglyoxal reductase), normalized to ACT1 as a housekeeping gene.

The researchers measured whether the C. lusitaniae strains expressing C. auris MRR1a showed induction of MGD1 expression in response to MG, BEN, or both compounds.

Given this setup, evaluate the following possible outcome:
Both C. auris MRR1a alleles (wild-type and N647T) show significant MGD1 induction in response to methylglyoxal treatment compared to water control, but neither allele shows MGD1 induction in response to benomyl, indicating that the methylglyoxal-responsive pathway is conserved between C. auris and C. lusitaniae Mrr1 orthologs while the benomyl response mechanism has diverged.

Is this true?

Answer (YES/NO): NO